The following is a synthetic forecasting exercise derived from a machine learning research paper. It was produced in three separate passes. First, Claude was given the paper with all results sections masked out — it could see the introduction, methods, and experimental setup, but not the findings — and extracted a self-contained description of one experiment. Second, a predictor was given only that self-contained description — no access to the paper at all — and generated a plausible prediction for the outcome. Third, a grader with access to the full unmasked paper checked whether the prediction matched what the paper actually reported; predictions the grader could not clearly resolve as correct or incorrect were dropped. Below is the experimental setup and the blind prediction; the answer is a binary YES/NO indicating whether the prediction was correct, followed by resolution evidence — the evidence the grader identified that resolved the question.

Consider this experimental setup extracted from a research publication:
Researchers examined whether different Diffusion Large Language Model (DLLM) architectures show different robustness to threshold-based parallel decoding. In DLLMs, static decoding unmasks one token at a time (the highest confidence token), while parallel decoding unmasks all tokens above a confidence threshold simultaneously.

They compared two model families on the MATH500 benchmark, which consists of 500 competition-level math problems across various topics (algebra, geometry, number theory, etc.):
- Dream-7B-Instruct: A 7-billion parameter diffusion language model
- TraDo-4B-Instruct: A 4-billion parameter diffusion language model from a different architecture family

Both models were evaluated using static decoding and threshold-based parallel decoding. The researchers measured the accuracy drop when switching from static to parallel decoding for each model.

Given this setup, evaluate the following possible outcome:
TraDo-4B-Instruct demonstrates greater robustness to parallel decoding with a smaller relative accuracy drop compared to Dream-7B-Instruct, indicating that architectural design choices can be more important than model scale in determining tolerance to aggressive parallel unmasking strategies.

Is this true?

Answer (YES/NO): NO